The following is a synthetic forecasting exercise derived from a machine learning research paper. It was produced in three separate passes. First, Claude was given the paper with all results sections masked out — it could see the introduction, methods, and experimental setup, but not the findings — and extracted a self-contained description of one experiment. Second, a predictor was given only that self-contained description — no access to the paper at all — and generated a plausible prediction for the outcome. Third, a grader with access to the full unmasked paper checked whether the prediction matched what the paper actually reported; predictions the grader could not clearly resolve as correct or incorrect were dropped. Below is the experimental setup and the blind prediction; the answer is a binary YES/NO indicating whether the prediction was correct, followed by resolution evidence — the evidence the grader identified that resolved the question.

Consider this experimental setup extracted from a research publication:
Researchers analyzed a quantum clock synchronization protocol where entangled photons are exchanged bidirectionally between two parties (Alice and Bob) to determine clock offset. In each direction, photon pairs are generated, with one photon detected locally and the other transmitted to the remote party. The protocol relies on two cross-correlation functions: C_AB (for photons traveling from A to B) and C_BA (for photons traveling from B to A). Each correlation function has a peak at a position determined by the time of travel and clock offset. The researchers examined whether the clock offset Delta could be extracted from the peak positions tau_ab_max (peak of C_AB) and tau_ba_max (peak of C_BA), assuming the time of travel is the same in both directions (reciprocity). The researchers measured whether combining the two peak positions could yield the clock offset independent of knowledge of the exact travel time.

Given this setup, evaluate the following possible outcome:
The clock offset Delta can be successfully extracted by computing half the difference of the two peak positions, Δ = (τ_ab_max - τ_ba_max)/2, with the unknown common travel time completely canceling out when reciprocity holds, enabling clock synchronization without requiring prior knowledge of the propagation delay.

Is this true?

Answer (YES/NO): YES